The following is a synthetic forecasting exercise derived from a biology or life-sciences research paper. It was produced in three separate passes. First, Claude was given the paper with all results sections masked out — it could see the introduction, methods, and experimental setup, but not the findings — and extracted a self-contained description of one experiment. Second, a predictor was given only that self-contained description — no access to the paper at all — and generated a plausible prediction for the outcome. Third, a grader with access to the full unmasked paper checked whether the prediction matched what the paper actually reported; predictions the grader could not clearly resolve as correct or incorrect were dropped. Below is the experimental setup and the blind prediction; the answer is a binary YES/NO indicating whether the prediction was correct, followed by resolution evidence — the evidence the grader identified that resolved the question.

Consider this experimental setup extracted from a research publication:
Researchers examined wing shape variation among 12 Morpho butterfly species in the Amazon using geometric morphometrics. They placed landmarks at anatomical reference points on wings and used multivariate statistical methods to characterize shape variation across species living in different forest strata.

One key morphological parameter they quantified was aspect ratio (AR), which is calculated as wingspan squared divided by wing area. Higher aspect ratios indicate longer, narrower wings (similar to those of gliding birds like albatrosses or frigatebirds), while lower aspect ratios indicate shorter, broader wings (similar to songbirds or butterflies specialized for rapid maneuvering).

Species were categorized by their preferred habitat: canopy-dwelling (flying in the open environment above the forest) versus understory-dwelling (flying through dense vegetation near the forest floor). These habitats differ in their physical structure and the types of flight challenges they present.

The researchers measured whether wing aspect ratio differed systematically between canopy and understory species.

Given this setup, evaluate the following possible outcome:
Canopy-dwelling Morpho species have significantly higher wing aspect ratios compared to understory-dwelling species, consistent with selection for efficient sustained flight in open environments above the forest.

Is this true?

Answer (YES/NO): NO